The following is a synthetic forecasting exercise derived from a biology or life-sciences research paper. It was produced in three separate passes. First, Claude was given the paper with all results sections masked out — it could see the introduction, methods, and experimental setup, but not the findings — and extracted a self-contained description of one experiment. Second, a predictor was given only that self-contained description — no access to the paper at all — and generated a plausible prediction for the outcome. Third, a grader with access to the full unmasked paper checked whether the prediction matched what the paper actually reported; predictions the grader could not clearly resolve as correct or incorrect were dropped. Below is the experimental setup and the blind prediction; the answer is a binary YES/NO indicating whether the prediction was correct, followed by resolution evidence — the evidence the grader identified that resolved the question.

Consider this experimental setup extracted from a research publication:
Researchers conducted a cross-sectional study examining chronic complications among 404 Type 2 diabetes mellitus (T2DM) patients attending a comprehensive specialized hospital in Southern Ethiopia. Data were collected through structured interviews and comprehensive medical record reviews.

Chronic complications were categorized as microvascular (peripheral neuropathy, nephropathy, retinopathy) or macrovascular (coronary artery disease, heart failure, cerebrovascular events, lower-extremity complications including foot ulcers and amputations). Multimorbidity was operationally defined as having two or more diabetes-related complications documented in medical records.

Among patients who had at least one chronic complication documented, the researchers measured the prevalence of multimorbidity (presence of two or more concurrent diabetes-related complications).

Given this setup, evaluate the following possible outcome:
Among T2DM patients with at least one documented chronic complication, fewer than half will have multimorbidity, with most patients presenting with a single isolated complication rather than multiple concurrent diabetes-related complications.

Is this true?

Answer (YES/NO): NO